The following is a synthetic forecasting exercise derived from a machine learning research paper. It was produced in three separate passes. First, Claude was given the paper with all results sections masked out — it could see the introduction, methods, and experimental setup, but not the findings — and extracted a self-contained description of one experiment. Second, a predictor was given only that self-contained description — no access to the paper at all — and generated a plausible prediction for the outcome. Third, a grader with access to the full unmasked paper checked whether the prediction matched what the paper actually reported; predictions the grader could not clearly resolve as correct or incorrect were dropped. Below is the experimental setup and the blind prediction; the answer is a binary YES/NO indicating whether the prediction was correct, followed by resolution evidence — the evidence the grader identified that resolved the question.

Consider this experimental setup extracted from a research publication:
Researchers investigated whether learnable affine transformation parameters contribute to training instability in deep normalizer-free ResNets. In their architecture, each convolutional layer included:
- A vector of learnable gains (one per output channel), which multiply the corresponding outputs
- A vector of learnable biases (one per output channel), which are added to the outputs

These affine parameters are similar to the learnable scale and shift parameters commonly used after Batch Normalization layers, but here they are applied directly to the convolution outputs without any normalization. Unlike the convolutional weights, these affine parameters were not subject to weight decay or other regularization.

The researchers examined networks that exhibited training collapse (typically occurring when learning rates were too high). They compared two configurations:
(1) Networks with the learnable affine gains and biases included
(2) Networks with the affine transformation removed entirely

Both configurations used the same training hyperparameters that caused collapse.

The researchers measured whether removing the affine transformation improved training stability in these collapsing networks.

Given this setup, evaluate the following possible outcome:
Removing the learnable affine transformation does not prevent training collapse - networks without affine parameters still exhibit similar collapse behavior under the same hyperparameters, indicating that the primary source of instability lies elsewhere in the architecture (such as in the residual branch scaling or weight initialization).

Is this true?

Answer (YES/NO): YES